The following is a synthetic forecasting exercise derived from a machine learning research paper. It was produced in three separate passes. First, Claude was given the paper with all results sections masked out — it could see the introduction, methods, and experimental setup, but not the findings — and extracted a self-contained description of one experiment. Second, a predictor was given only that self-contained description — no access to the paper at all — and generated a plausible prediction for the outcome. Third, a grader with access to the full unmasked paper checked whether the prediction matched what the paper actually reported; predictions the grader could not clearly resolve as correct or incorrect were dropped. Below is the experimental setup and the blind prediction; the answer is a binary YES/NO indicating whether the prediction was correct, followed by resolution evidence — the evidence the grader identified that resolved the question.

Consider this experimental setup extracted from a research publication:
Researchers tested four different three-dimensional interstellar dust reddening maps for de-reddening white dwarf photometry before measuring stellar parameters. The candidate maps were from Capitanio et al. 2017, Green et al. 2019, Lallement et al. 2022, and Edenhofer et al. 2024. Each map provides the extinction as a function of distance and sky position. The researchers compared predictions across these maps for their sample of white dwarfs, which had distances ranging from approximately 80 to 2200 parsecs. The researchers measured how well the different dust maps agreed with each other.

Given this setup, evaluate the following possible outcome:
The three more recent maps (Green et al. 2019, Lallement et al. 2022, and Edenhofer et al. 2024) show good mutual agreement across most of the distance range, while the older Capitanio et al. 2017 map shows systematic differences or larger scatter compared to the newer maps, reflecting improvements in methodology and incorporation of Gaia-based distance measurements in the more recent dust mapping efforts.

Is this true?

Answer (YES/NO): NO